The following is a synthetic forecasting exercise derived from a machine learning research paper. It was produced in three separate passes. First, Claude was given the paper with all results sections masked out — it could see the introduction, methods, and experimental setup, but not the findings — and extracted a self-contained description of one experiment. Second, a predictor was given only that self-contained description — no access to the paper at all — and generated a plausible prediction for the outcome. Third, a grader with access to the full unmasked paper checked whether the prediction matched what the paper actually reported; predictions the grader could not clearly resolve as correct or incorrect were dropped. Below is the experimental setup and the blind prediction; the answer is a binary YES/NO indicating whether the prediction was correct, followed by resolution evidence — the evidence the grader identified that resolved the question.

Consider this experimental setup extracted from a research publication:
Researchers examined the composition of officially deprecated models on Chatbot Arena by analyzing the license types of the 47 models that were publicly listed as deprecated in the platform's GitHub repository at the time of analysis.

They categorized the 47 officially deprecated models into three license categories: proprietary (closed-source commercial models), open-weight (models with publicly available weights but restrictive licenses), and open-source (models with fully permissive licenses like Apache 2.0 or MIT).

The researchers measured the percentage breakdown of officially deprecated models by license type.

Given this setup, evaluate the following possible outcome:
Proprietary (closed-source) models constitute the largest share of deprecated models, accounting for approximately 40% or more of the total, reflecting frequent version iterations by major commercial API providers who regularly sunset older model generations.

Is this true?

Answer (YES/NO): NO